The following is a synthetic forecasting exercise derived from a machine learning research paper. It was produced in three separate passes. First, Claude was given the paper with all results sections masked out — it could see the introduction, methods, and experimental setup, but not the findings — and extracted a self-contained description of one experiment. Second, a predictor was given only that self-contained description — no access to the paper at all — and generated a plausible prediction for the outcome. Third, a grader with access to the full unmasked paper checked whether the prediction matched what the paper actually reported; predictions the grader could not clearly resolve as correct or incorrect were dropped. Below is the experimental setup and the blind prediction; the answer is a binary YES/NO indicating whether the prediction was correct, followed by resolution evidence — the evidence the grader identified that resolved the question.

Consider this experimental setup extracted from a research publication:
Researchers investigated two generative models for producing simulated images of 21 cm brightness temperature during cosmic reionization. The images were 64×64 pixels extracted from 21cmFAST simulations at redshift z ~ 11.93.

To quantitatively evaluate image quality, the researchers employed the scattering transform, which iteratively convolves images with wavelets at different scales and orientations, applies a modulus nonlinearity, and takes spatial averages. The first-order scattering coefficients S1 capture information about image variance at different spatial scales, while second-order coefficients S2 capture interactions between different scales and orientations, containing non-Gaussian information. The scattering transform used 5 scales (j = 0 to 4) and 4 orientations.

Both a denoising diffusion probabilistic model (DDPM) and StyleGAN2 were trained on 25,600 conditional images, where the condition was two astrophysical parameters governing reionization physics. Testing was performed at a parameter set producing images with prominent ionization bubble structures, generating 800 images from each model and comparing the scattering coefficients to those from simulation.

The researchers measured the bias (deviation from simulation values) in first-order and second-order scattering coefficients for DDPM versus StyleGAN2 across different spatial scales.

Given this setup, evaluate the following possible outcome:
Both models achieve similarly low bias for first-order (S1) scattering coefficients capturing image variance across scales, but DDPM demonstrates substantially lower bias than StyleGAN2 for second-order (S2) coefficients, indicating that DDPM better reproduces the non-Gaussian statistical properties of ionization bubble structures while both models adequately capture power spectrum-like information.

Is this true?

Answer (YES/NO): NO